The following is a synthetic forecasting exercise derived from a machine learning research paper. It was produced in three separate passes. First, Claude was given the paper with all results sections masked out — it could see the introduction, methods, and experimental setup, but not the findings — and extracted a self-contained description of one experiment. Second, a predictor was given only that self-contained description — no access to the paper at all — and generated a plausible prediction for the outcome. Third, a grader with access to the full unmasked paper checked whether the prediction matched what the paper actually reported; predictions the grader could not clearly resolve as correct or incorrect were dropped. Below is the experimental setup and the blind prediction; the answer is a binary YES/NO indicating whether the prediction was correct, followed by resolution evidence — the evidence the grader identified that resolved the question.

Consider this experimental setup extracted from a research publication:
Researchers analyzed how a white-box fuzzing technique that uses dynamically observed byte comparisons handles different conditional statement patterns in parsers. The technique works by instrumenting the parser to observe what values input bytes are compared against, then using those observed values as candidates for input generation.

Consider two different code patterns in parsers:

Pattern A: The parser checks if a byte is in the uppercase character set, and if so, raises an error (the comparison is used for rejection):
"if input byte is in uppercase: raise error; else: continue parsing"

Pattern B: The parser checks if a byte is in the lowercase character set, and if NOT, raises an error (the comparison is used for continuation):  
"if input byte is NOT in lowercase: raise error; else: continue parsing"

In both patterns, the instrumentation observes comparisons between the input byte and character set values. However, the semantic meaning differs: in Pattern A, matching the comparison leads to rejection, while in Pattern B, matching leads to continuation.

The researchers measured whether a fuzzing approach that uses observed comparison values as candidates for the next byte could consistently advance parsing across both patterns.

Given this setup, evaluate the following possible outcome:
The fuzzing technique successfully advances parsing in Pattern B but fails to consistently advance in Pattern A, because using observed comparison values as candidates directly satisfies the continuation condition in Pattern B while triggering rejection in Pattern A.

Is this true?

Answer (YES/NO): YES